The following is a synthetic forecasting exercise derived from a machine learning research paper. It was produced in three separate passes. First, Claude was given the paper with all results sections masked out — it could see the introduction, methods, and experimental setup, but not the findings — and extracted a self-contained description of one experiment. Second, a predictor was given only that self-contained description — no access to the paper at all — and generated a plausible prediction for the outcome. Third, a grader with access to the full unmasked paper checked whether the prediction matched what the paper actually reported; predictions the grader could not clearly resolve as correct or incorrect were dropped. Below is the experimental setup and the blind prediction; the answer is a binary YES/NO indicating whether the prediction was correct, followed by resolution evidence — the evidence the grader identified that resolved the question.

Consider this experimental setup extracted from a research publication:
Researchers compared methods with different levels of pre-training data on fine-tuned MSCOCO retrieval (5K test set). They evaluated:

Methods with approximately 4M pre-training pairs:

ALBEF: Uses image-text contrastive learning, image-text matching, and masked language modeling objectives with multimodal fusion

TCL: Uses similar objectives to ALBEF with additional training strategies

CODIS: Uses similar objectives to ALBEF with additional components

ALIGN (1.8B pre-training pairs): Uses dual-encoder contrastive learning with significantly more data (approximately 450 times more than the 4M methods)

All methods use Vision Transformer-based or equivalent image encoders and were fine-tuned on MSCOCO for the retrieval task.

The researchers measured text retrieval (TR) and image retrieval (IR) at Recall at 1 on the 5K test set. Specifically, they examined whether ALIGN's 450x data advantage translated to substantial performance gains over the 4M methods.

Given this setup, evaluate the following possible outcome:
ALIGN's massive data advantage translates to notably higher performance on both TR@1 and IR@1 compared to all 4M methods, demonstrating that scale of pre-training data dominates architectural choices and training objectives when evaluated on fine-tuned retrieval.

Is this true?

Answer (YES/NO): NO